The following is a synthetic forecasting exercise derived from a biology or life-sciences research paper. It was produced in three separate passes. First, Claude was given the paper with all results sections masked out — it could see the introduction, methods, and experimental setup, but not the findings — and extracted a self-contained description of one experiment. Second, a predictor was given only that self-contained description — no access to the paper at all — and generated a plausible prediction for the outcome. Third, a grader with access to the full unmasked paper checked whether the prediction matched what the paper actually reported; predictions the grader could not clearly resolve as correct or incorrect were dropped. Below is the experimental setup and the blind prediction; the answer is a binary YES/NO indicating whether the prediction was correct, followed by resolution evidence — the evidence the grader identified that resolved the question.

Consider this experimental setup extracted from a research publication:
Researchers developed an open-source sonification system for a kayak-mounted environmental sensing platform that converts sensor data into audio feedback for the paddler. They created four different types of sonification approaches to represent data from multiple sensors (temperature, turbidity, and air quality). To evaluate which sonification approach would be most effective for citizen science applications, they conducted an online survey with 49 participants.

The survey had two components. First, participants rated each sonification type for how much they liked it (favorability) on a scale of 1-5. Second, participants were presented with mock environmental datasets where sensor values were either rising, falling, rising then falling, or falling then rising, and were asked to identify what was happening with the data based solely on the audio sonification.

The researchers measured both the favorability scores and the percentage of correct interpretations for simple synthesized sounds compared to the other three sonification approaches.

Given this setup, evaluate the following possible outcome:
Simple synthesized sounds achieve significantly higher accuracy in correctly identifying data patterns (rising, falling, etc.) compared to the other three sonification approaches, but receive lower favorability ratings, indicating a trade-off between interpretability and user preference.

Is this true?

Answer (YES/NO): YES